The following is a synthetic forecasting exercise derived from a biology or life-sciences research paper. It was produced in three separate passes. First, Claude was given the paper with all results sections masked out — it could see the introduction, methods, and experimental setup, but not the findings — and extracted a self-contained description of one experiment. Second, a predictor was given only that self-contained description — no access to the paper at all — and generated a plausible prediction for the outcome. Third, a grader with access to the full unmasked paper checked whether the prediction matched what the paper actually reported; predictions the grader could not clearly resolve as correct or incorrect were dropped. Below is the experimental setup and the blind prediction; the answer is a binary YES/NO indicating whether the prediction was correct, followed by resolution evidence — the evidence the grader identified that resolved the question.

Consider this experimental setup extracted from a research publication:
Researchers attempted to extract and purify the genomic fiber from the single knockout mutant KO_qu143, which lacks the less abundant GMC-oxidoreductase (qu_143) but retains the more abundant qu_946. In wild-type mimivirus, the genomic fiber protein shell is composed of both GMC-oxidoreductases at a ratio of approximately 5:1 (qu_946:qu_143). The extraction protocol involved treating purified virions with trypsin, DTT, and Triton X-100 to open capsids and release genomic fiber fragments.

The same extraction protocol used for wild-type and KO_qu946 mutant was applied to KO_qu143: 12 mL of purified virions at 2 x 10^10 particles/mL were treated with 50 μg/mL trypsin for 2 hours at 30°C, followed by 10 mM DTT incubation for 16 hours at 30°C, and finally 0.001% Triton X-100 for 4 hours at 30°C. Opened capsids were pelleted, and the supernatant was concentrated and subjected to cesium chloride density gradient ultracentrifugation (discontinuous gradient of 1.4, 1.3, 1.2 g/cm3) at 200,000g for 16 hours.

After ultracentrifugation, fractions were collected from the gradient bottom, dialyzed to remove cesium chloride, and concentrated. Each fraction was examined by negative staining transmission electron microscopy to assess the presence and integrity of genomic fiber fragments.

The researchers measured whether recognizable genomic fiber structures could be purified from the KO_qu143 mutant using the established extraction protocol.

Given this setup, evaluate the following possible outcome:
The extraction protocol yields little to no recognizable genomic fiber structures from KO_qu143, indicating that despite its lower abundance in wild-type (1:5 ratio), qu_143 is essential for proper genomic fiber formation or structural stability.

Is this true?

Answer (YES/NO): NO